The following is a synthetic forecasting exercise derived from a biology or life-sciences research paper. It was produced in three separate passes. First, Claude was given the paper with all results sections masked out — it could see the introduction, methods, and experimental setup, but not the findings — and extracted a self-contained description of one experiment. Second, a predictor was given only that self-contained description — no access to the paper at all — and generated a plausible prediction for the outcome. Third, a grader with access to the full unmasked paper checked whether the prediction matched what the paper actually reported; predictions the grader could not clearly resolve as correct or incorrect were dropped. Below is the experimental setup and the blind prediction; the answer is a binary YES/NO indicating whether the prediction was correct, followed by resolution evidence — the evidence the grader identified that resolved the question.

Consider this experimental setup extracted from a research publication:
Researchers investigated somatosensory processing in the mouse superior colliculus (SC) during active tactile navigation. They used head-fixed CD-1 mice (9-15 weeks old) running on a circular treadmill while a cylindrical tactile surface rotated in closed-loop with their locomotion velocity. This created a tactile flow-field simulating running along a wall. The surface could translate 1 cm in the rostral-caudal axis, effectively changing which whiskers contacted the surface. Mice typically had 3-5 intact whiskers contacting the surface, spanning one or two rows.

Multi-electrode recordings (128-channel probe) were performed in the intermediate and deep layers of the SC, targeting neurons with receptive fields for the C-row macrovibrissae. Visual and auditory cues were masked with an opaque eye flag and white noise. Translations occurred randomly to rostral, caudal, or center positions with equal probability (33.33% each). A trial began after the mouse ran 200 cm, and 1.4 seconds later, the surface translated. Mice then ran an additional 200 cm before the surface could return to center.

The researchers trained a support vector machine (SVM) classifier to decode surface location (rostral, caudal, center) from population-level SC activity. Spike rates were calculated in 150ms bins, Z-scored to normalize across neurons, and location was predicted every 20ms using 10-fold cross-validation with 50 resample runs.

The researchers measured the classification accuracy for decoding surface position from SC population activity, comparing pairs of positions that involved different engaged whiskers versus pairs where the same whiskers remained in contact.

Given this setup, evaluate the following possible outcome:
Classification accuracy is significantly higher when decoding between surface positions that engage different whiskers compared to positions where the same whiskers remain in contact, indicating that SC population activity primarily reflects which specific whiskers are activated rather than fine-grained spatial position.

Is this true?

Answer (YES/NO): YES